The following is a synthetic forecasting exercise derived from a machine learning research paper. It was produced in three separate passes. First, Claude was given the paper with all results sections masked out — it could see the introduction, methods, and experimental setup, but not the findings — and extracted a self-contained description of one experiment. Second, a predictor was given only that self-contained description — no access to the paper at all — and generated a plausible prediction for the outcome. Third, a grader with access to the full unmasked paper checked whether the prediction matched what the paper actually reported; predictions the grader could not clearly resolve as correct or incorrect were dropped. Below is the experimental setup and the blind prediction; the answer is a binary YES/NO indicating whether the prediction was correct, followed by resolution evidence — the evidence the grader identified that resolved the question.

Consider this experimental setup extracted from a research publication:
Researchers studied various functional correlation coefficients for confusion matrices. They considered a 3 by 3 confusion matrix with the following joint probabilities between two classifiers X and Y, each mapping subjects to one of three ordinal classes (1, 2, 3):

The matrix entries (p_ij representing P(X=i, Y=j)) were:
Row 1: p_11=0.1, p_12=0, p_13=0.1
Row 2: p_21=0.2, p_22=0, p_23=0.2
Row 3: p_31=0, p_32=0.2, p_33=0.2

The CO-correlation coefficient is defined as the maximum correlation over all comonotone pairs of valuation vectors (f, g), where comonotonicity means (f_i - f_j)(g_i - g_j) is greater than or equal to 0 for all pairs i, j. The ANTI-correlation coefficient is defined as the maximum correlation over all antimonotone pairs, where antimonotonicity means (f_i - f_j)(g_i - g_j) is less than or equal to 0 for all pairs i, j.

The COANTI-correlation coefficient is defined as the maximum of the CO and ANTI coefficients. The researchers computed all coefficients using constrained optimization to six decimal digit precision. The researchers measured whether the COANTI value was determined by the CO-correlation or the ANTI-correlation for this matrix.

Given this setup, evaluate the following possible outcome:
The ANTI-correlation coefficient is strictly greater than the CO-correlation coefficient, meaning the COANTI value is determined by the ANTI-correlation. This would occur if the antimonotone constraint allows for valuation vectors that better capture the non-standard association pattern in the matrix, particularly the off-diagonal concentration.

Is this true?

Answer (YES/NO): YES